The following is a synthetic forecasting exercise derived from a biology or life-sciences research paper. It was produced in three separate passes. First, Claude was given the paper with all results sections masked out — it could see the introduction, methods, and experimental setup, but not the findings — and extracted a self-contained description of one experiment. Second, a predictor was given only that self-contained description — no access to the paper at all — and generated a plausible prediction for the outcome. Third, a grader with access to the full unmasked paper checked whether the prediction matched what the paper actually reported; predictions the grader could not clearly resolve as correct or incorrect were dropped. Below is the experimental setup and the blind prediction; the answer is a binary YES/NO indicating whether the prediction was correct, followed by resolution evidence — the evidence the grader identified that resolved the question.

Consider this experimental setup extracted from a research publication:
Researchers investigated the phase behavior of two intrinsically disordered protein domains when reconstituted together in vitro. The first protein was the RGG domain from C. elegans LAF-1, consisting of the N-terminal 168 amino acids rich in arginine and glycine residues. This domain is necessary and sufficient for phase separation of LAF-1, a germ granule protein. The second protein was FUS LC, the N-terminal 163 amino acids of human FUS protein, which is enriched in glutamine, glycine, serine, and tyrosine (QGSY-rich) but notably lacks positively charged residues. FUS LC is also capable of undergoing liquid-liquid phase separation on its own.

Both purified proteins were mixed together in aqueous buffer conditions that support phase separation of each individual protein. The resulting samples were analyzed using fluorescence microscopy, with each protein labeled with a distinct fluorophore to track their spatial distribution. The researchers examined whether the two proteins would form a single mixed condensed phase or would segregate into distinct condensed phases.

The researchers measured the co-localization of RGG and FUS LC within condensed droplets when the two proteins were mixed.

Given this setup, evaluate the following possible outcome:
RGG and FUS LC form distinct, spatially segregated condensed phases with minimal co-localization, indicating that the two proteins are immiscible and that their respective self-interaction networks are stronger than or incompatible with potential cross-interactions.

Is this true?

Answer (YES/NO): YES